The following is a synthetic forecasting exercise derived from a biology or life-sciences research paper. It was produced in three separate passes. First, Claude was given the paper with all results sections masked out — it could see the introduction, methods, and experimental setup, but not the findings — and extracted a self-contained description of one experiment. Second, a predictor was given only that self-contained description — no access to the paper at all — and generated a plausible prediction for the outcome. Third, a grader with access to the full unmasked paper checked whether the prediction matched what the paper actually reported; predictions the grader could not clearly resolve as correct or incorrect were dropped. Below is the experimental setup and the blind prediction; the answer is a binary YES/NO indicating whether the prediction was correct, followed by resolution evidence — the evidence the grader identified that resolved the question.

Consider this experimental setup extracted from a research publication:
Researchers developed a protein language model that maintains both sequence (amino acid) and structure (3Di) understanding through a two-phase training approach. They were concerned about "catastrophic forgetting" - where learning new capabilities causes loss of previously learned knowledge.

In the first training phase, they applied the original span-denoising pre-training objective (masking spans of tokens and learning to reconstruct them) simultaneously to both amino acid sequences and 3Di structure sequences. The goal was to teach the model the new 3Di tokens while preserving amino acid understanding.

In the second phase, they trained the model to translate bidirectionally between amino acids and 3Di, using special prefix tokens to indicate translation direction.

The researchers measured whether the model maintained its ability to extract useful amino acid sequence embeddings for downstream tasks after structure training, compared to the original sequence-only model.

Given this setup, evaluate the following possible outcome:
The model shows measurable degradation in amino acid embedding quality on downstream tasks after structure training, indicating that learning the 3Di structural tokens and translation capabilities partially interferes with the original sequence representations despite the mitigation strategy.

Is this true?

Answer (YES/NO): YES